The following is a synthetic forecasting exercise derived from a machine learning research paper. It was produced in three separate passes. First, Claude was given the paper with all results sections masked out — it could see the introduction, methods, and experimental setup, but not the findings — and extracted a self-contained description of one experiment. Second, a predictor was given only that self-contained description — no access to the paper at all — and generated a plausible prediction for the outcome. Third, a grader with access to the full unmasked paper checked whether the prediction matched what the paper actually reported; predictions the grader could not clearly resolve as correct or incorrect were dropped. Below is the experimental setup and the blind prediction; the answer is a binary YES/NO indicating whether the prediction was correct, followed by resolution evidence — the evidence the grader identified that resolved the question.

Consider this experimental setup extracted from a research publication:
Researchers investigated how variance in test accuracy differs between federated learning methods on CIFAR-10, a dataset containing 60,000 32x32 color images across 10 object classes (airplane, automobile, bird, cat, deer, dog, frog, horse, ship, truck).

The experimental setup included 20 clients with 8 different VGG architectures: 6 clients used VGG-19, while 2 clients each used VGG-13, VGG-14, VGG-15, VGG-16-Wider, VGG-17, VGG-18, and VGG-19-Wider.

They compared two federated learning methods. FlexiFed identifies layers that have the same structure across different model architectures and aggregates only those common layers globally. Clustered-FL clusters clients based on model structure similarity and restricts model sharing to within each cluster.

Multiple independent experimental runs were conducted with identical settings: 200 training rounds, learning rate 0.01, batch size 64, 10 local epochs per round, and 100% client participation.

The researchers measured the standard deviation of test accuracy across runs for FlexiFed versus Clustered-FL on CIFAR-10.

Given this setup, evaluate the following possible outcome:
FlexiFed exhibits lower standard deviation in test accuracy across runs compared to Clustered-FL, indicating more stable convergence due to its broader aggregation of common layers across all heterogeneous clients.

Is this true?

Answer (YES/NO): YES